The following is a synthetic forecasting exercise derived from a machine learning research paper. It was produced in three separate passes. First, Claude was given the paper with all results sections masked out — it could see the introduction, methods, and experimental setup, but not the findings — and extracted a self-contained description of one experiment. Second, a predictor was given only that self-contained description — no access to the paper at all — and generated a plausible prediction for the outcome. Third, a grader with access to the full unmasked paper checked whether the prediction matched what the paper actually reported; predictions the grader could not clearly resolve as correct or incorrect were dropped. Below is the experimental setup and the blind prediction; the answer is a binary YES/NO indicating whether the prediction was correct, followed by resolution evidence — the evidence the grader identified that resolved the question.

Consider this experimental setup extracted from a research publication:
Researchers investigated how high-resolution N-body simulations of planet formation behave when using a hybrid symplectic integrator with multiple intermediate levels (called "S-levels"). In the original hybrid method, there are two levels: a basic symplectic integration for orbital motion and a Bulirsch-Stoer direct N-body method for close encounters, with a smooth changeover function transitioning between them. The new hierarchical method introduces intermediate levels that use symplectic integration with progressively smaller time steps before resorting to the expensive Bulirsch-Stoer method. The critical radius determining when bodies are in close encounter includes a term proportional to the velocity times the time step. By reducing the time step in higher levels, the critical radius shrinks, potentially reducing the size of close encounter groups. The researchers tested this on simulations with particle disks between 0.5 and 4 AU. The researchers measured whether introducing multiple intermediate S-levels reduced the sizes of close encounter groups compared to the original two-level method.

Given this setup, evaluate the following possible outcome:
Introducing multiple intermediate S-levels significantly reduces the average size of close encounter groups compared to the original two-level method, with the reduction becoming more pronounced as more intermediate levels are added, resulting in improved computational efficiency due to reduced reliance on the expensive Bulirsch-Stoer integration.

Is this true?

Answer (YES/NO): NO